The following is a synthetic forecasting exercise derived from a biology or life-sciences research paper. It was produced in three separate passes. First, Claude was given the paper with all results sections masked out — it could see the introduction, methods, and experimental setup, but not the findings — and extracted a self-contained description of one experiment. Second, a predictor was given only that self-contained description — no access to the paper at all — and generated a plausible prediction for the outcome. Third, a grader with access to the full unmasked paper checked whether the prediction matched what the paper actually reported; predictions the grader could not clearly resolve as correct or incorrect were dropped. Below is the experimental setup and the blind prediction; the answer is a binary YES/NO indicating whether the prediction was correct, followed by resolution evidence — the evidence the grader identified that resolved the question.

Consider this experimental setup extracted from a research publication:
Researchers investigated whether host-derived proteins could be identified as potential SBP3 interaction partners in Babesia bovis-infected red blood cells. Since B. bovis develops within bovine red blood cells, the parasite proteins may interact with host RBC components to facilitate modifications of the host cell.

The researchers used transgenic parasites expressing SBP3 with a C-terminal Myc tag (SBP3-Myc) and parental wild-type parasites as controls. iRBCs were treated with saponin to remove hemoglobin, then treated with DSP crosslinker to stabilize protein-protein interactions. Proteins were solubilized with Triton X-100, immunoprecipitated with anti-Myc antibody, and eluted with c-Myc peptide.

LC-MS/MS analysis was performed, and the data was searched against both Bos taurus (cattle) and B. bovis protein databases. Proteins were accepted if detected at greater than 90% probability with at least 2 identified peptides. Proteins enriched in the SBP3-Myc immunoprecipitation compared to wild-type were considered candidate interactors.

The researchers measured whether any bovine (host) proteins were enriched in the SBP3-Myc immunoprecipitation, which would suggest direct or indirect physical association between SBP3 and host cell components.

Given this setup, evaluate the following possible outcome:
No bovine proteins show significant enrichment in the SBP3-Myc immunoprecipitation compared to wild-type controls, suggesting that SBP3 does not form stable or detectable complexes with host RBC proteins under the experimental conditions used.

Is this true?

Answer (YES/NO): NO